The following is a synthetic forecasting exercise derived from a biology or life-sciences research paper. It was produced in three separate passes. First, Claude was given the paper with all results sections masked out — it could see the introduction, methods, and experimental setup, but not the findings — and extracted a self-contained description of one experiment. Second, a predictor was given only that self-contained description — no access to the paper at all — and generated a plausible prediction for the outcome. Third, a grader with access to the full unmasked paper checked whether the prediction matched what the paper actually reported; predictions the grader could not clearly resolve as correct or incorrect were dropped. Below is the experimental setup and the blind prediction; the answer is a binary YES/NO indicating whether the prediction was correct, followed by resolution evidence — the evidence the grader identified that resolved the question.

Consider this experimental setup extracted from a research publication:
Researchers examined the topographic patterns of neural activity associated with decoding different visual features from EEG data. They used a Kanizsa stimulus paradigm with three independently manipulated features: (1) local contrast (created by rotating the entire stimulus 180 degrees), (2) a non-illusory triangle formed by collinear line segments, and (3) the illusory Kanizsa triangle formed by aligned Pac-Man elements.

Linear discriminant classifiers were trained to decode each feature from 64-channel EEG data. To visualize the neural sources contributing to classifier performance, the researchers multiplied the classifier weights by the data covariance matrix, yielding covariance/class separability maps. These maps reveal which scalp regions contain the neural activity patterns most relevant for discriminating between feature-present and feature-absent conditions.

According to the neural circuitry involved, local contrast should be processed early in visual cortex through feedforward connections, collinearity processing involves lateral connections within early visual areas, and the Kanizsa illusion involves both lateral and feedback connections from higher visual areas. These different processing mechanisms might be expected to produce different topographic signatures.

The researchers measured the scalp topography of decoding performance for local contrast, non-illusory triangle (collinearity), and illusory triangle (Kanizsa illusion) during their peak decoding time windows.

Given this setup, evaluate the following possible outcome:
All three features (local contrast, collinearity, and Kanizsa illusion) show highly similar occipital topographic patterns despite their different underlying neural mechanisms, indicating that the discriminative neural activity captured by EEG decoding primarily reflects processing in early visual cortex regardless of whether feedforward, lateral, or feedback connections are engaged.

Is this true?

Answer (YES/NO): NO